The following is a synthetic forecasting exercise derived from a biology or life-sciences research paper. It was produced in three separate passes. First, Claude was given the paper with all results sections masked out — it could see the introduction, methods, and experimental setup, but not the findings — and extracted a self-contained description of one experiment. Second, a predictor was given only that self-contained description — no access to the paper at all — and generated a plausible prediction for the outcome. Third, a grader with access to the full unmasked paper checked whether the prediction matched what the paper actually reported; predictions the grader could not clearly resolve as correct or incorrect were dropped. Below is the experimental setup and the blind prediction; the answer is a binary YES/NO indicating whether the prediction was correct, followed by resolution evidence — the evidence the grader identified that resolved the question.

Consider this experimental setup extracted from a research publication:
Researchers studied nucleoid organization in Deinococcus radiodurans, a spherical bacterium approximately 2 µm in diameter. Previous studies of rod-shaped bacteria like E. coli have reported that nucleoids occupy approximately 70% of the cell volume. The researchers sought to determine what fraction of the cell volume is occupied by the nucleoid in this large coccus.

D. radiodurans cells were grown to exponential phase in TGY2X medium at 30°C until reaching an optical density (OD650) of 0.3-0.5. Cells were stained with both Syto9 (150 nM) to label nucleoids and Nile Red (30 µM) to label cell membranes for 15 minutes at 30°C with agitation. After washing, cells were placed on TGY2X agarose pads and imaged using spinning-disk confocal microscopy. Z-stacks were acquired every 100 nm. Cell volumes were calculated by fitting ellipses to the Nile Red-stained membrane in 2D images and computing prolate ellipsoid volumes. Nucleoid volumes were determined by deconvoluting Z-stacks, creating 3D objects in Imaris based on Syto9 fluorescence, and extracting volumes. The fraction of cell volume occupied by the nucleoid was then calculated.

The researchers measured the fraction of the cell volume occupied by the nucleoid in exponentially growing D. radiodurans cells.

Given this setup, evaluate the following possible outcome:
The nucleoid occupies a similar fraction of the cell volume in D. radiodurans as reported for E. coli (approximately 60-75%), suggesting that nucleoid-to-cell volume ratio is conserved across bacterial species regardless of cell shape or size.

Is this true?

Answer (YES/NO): NO